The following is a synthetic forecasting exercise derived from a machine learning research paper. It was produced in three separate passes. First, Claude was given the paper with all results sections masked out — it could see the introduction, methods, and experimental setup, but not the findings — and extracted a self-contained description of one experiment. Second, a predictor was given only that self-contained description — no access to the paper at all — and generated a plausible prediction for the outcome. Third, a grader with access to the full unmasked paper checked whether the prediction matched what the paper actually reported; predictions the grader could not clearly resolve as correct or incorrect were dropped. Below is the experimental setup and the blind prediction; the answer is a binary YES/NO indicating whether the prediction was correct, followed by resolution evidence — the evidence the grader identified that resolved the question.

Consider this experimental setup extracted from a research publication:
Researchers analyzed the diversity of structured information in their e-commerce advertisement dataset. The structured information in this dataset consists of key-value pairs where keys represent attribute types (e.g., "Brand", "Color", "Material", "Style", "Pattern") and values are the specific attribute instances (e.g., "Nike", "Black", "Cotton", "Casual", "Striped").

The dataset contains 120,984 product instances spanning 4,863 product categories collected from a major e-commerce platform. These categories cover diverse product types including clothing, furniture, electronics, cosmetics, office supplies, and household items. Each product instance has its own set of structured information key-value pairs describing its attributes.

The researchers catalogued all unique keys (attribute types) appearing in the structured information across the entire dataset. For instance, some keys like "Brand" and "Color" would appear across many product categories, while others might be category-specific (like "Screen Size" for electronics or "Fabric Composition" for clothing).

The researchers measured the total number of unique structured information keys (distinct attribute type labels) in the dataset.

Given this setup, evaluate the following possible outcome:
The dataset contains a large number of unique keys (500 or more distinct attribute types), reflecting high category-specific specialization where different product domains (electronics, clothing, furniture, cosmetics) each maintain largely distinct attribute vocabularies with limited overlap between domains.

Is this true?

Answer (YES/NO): YES